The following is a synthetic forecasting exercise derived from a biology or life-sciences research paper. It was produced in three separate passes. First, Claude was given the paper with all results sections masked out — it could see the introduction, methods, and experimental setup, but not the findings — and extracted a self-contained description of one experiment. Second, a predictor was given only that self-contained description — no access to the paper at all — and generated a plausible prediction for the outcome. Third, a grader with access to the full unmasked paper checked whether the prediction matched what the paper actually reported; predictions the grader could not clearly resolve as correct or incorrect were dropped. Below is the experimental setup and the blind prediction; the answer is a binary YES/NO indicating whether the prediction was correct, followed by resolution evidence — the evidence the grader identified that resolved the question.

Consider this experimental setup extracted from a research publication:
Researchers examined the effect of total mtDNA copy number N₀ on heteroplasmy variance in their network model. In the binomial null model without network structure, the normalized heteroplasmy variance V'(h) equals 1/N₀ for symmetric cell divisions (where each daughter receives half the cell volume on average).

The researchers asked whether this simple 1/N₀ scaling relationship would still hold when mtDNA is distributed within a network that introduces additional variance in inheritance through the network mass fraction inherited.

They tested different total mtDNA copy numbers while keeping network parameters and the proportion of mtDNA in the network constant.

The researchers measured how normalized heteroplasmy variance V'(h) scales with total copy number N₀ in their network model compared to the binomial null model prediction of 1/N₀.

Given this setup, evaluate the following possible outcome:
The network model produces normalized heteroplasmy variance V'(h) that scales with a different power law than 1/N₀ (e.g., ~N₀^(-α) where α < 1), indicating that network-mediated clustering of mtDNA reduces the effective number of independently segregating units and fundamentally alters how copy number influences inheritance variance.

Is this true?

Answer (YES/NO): NO